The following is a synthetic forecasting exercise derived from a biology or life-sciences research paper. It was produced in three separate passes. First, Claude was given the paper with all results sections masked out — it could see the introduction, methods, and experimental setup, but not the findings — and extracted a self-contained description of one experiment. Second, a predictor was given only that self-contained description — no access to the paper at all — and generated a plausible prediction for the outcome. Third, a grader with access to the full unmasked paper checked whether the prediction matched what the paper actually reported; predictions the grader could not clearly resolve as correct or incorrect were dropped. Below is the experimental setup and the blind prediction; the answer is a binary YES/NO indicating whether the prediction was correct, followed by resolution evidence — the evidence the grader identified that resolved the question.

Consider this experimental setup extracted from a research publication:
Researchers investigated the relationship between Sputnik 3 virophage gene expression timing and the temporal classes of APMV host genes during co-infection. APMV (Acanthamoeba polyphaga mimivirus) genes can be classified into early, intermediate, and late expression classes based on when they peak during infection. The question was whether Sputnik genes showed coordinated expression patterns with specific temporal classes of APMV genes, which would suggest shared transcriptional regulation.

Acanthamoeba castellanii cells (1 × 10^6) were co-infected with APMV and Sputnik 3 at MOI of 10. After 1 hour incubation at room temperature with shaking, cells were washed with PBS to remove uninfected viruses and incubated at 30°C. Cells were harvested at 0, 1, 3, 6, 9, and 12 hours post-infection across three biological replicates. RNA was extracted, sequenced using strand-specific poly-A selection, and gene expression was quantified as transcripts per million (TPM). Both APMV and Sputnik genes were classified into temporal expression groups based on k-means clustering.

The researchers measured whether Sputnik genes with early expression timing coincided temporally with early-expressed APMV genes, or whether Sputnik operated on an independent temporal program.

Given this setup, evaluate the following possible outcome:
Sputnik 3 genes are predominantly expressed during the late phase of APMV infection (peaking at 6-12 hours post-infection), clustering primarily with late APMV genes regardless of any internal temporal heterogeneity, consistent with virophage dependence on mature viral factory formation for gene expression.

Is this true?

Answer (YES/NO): NO